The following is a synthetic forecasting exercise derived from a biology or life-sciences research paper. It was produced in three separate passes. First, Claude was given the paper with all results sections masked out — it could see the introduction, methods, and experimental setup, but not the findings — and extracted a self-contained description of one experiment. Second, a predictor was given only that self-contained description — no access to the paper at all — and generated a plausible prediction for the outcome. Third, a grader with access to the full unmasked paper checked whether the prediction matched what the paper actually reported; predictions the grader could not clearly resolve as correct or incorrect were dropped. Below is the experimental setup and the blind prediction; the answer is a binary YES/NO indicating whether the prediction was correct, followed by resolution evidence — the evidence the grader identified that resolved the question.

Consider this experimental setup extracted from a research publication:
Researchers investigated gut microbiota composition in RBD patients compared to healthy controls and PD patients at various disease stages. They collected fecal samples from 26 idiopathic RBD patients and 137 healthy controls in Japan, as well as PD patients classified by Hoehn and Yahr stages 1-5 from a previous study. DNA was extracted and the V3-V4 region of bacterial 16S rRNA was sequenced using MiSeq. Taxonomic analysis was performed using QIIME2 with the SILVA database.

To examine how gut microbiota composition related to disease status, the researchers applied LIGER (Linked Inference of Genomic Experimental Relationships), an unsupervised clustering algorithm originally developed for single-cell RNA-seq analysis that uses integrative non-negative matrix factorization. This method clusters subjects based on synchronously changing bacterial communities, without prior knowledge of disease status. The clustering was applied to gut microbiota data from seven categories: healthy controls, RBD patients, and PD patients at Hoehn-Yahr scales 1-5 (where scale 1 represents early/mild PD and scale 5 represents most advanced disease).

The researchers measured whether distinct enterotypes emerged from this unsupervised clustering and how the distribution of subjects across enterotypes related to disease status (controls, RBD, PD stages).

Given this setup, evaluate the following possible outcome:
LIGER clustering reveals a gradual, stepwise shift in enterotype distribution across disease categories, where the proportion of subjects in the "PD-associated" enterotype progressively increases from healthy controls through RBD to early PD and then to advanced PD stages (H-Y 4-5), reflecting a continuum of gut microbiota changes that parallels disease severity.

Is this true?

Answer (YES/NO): NO